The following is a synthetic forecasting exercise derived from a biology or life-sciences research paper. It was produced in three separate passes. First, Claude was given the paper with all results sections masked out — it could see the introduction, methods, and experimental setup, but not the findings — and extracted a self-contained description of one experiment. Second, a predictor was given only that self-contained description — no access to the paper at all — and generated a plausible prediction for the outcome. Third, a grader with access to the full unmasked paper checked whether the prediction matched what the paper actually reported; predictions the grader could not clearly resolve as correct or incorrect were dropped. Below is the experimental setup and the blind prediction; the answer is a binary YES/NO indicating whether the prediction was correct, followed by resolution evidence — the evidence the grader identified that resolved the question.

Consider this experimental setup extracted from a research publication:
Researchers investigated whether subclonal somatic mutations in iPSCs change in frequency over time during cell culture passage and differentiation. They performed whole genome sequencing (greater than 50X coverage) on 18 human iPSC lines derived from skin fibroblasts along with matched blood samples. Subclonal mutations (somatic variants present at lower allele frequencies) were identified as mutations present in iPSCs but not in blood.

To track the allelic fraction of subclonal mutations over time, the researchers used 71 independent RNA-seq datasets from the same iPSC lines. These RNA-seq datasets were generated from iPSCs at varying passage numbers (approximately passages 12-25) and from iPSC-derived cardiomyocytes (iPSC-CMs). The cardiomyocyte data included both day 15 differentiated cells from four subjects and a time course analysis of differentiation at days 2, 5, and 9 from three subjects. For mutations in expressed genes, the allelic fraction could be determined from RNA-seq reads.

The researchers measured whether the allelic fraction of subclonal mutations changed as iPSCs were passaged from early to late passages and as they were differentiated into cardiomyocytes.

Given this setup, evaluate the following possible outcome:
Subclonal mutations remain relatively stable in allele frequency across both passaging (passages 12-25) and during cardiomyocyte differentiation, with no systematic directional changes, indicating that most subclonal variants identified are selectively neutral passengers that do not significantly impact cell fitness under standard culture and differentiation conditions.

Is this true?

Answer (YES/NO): YES